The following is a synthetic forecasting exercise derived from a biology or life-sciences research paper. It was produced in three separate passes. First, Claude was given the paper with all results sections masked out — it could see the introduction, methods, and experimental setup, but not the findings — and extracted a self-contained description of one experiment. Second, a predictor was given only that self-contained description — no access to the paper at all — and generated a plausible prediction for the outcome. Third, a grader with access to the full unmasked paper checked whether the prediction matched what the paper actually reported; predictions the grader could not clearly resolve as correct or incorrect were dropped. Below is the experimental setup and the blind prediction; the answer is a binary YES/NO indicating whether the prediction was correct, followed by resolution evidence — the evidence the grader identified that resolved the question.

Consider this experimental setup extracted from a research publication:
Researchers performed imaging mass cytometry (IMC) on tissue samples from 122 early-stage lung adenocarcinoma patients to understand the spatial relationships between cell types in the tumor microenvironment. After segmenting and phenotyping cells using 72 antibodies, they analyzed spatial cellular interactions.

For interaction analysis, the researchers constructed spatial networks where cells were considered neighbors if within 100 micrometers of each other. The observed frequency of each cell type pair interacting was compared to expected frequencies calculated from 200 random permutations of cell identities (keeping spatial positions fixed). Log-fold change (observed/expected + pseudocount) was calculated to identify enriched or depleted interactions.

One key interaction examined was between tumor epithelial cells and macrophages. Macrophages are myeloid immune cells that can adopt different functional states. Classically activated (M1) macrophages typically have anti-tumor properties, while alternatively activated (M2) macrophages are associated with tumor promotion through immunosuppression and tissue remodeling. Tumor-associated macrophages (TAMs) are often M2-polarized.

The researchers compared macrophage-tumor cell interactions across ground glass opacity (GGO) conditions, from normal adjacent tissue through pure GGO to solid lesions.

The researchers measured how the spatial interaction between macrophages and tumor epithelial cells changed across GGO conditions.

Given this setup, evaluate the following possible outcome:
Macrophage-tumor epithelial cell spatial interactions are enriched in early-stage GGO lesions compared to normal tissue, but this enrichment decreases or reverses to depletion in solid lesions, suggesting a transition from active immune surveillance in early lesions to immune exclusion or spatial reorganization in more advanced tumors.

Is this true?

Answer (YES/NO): NO